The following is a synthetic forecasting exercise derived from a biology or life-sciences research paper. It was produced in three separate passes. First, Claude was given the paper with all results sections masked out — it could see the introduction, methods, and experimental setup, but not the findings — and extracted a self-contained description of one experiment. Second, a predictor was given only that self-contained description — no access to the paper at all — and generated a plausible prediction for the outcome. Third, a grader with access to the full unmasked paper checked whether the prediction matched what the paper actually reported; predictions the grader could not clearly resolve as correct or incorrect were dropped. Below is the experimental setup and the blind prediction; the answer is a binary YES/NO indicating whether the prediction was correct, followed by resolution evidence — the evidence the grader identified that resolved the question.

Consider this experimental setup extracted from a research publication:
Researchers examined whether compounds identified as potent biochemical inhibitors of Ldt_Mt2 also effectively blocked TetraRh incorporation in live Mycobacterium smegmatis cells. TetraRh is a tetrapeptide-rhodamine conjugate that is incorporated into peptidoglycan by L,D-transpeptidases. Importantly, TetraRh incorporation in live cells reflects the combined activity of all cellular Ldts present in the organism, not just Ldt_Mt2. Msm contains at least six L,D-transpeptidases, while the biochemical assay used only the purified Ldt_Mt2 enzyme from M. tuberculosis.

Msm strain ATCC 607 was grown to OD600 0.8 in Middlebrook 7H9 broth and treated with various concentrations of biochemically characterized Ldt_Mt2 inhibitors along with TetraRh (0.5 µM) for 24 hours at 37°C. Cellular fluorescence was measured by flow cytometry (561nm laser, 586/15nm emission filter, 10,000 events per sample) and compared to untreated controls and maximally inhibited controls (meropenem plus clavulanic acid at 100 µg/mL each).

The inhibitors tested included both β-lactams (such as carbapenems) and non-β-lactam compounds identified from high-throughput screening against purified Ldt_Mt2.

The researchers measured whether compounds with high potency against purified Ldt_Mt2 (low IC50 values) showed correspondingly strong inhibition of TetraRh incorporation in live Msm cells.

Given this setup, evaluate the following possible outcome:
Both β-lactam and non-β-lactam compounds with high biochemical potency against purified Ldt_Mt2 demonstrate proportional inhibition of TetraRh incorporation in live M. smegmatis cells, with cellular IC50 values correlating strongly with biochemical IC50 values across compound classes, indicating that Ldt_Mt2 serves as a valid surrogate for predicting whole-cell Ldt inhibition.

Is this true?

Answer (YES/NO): NO